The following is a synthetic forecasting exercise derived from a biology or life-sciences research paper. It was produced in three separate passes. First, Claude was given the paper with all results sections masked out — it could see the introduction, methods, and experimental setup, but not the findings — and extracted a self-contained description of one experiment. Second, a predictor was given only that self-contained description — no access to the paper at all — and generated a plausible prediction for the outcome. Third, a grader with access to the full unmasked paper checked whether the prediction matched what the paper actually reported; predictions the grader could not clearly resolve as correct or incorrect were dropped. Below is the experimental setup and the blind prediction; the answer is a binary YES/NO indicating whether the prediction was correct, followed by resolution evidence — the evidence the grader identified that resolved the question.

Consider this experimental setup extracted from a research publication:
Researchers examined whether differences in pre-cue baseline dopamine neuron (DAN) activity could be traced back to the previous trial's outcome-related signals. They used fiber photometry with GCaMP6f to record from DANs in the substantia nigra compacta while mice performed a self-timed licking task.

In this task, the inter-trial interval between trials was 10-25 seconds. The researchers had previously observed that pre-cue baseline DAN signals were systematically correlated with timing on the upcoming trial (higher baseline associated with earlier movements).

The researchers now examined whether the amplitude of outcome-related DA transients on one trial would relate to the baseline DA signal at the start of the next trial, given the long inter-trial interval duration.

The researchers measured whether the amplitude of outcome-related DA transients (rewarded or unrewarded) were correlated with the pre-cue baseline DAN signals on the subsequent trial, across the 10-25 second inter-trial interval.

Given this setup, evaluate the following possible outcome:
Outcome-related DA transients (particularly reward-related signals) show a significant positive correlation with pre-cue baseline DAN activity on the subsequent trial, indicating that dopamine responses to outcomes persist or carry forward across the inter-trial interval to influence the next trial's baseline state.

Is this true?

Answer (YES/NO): YES